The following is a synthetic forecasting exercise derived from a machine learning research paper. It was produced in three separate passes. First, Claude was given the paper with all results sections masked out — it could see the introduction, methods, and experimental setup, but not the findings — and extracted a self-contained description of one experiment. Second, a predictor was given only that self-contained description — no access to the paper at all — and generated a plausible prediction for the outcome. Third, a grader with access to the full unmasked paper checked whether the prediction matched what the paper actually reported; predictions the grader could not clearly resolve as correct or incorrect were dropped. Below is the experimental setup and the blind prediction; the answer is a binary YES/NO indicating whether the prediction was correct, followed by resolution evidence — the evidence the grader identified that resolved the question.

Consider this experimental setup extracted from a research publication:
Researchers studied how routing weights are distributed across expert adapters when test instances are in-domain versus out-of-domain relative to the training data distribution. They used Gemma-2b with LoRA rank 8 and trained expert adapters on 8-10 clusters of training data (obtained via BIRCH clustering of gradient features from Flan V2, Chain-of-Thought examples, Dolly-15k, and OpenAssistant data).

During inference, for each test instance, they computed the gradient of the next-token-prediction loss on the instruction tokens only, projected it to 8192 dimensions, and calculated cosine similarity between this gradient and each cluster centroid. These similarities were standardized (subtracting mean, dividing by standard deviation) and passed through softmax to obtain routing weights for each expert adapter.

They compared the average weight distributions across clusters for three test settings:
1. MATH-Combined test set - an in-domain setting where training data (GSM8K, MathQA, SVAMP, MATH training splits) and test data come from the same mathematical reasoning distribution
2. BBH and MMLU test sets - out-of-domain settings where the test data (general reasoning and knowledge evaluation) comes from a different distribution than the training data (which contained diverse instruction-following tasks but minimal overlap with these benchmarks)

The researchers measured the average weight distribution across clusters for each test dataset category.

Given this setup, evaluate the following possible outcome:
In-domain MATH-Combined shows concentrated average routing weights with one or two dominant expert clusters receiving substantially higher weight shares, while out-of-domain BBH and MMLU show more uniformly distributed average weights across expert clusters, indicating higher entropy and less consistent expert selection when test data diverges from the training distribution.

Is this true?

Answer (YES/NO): NO